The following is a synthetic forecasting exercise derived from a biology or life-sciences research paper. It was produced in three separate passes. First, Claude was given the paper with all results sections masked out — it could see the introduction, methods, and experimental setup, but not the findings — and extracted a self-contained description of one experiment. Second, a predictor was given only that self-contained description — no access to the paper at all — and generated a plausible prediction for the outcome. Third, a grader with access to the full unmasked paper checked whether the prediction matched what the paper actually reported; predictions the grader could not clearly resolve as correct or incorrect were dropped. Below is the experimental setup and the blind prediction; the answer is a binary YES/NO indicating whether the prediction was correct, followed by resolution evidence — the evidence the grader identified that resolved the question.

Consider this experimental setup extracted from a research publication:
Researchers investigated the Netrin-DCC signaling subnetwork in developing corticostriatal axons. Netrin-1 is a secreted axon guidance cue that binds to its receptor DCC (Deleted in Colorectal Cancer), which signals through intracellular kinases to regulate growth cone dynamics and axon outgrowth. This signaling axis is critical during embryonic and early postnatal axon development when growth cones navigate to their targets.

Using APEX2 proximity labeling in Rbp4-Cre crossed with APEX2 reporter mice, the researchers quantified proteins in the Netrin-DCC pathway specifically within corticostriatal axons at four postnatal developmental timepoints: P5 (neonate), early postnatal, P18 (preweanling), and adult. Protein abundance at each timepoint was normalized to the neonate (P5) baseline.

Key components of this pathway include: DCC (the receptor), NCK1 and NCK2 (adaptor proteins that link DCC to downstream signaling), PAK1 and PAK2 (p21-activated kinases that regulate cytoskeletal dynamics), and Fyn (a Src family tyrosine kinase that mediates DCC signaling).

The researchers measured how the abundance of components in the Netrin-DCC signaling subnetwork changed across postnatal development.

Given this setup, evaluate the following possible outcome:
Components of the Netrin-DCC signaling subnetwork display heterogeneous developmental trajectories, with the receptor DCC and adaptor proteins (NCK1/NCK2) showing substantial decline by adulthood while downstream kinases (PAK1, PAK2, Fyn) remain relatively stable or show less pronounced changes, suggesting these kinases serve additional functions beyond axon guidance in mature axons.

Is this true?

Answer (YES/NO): NO